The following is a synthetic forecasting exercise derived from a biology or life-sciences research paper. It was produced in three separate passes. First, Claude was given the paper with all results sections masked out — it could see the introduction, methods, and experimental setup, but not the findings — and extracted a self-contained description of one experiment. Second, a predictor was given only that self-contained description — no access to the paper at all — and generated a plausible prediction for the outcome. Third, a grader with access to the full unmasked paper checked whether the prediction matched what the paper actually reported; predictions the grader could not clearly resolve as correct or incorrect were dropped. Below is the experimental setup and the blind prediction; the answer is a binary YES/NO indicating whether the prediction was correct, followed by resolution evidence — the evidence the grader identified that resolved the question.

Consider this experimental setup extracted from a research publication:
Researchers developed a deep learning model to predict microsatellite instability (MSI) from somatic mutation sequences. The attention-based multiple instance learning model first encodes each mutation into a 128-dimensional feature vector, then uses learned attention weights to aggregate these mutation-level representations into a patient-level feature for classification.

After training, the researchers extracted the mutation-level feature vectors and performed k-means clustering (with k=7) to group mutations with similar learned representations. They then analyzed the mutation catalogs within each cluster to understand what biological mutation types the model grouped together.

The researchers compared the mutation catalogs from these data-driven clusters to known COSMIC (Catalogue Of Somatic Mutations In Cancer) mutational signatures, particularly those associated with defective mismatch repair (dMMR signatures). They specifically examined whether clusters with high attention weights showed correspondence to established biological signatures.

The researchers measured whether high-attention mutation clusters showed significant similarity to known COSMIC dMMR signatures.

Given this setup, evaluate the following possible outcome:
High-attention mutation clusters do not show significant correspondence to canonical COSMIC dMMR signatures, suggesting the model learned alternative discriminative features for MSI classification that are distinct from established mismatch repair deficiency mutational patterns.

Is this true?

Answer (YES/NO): NO